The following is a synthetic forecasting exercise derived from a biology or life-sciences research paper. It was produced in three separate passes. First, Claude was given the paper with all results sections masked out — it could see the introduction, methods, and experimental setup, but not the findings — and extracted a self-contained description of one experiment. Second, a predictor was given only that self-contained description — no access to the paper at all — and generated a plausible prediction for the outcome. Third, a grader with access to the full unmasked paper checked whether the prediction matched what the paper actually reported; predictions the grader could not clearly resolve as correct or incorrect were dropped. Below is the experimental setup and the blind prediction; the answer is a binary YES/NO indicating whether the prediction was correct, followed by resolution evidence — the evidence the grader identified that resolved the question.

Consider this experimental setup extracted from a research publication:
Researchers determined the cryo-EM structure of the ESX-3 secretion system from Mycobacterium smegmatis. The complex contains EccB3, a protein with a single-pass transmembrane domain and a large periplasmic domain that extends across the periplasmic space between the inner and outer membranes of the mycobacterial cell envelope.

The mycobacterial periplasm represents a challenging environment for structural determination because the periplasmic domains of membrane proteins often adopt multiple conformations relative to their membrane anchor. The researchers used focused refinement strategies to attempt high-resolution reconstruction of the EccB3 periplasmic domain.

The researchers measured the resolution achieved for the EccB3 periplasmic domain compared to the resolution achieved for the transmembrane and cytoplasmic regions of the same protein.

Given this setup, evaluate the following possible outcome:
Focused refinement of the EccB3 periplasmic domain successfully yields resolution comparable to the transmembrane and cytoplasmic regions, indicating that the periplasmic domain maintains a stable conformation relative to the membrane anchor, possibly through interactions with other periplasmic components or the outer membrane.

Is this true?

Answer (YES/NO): NO